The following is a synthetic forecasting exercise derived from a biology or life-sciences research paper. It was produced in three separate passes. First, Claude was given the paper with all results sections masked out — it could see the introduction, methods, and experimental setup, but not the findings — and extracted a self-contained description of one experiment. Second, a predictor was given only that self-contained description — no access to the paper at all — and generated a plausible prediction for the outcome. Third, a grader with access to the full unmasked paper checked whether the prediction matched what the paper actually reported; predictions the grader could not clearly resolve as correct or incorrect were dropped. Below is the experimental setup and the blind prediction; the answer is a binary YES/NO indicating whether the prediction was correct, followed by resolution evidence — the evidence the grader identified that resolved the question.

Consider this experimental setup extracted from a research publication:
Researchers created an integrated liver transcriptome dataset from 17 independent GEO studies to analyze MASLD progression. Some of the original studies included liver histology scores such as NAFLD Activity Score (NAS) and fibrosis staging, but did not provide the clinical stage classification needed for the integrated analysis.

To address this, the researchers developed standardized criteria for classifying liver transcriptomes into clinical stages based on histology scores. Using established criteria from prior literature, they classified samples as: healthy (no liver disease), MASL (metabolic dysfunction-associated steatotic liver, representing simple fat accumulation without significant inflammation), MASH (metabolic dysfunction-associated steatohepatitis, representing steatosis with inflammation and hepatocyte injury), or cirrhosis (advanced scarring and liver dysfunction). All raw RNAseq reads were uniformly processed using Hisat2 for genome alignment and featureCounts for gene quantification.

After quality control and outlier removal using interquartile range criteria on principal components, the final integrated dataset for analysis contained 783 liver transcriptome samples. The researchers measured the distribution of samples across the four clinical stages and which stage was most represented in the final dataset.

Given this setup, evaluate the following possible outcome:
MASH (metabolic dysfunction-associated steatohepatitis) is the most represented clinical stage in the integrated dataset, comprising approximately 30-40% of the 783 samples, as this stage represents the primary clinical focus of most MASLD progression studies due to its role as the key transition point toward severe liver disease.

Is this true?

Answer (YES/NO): NO